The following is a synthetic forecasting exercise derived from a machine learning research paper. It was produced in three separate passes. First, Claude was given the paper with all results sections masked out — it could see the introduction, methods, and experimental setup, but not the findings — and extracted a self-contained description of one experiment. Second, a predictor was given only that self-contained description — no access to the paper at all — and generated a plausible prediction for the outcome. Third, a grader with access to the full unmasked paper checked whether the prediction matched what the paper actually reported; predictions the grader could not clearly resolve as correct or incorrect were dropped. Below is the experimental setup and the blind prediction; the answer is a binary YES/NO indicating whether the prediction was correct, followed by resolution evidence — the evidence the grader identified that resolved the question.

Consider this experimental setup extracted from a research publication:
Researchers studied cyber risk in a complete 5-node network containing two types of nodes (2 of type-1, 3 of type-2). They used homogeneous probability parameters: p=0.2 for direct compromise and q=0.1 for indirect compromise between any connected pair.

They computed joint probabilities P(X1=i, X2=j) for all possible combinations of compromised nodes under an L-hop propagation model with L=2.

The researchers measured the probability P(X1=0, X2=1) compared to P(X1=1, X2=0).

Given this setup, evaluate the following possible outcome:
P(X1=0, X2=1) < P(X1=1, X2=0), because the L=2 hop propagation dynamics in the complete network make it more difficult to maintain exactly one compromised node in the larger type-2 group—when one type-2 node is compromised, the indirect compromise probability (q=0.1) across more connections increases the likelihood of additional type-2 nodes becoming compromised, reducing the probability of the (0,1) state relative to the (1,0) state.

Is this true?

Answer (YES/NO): NO